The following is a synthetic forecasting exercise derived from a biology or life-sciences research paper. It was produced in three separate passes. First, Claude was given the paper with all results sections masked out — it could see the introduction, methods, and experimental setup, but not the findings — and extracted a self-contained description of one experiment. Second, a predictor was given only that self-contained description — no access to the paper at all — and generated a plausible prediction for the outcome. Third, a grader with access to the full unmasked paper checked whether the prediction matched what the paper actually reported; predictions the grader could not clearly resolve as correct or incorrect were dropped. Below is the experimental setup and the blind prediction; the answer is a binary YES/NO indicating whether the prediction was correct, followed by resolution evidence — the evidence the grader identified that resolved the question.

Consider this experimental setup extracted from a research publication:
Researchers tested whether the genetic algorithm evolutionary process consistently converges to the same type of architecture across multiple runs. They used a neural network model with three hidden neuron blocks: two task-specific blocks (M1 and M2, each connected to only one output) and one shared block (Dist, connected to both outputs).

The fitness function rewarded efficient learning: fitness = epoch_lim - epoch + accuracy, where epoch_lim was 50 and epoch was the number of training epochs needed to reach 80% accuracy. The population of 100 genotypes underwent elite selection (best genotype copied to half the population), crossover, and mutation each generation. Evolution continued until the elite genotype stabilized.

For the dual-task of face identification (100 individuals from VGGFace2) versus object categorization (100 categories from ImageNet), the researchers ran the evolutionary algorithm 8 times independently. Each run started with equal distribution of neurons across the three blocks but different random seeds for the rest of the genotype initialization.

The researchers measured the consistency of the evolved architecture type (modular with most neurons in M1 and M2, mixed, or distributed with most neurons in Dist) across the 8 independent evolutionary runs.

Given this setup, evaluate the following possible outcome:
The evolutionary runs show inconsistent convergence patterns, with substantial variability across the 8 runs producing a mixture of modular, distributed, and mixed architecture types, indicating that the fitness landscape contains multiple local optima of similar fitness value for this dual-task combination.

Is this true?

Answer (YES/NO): NO